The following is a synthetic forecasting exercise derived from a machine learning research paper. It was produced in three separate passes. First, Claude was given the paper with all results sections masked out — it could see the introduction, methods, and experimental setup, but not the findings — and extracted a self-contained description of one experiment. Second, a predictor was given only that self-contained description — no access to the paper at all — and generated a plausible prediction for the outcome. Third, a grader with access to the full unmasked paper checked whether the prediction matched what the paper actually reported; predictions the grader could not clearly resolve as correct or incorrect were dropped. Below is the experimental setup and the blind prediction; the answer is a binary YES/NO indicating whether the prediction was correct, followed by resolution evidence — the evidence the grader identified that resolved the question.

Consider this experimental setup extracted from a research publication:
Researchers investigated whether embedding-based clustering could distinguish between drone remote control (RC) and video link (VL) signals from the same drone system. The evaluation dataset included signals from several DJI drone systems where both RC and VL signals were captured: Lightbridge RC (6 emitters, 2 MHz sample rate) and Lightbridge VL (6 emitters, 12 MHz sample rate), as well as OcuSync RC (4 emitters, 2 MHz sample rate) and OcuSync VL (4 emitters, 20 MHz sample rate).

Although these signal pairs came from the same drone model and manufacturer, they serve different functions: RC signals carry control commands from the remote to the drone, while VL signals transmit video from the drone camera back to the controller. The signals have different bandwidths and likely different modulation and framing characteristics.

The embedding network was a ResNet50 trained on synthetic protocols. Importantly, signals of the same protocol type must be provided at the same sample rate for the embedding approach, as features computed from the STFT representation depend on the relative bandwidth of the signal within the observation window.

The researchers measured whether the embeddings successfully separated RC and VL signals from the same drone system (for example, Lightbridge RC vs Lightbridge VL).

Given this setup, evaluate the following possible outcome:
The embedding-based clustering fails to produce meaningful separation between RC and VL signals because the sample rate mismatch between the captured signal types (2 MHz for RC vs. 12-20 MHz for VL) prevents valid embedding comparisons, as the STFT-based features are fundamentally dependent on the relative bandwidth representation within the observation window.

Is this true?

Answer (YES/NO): NO